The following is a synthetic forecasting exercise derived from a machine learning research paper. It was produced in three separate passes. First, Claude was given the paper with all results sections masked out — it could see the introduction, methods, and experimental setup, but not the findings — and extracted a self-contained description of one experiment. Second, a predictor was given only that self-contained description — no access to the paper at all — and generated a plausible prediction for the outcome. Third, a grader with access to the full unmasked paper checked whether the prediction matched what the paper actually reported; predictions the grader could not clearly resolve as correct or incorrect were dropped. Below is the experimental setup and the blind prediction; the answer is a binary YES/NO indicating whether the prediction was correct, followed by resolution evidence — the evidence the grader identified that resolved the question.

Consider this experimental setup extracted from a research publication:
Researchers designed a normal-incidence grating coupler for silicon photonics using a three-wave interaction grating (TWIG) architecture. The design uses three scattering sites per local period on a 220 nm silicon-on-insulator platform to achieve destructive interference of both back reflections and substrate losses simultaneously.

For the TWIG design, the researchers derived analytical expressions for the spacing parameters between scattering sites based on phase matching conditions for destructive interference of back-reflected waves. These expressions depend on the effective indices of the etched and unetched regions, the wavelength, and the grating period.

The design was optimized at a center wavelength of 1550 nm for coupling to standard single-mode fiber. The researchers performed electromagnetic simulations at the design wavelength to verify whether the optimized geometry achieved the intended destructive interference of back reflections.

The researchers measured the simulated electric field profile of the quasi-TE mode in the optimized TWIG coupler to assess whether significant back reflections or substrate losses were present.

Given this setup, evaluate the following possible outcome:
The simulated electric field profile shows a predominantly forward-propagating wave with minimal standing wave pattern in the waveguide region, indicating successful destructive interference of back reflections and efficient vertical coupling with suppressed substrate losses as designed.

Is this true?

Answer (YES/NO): YES